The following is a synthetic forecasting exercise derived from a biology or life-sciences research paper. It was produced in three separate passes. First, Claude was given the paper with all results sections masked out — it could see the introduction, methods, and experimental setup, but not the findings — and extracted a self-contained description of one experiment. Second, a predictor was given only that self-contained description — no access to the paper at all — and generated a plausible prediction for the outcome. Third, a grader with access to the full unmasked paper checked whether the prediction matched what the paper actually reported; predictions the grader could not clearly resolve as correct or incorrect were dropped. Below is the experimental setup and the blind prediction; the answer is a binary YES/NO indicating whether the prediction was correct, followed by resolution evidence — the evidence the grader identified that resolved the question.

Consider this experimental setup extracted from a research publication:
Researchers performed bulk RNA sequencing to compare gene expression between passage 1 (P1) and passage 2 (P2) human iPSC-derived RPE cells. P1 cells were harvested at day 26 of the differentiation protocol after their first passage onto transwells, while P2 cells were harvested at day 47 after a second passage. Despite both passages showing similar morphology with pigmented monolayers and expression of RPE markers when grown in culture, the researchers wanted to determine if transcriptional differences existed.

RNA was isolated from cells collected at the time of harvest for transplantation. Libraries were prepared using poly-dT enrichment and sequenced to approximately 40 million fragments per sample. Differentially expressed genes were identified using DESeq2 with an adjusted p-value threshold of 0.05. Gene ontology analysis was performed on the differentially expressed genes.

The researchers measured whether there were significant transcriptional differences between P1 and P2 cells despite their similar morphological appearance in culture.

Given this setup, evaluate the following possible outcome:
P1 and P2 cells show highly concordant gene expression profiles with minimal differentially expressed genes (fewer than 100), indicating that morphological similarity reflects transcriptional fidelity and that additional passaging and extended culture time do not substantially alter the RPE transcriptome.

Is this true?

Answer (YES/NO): NO